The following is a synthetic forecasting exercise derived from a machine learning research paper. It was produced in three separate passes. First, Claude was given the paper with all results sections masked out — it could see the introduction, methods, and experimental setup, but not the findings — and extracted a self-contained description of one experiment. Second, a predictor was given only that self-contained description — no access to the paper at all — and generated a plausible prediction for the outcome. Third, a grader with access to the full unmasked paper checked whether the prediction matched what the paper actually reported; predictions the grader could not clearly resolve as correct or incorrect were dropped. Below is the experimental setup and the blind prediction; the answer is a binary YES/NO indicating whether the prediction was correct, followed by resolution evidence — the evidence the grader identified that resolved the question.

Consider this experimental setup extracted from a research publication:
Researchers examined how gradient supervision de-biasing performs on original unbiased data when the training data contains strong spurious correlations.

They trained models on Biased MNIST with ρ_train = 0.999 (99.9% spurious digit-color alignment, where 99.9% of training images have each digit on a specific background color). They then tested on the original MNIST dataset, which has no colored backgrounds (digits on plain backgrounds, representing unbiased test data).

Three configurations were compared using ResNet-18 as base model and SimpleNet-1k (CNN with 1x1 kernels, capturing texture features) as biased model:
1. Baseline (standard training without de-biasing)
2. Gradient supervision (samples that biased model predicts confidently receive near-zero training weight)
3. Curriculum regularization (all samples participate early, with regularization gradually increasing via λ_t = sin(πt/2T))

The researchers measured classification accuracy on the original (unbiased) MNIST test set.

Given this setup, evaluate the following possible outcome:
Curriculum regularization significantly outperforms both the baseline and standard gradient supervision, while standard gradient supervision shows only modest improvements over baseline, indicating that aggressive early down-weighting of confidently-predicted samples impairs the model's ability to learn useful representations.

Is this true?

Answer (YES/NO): NO